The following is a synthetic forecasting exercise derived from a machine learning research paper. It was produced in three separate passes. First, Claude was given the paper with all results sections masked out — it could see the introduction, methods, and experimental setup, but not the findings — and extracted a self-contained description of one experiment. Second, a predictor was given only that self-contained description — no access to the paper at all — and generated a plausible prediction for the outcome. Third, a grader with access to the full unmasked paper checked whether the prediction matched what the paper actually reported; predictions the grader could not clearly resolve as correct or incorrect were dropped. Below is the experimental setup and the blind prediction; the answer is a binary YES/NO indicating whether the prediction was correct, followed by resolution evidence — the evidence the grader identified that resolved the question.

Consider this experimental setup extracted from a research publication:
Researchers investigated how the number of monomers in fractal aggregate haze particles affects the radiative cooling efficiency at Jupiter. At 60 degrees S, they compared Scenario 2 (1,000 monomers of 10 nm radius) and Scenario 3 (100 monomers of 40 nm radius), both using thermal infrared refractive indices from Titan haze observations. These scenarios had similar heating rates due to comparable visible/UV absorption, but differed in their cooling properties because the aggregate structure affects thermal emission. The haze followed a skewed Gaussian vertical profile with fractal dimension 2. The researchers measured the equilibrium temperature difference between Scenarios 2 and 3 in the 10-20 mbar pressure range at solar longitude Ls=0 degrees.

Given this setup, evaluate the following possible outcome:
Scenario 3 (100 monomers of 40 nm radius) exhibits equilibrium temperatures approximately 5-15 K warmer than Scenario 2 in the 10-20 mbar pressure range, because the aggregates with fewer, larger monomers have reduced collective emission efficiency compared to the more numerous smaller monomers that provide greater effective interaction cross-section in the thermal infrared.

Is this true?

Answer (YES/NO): NO